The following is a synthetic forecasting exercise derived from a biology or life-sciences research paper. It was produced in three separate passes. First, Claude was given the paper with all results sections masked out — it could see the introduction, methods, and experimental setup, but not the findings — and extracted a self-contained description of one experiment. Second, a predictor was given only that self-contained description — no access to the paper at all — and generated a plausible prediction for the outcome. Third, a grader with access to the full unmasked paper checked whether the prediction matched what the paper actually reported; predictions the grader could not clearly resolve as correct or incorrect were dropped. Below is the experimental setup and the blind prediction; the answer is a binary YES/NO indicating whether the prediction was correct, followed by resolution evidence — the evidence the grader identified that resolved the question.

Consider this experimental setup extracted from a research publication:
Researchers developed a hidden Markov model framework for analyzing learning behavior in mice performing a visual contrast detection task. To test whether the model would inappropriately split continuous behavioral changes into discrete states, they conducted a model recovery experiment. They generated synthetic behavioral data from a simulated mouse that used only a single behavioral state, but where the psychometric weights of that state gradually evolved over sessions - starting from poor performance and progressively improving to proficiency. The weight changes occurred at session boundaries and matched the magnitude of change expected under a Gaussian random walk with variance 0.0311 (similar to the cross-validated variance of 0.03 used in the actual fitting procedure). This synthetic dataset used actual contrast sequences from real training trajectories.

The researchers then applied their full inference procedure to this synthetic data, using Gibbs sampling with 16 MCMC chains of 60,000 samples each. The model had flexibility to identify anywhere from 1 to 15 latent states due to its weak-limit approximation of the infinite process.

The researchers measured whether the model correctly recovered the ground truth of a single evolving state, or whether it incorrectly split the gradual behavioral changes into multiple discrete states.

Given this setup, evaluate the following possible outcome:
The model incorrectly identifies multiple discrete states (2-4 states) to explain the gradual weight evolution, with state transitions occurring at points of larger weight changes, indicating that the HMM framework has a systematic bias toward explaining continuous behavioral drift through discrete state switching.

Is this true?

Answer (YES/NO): NO